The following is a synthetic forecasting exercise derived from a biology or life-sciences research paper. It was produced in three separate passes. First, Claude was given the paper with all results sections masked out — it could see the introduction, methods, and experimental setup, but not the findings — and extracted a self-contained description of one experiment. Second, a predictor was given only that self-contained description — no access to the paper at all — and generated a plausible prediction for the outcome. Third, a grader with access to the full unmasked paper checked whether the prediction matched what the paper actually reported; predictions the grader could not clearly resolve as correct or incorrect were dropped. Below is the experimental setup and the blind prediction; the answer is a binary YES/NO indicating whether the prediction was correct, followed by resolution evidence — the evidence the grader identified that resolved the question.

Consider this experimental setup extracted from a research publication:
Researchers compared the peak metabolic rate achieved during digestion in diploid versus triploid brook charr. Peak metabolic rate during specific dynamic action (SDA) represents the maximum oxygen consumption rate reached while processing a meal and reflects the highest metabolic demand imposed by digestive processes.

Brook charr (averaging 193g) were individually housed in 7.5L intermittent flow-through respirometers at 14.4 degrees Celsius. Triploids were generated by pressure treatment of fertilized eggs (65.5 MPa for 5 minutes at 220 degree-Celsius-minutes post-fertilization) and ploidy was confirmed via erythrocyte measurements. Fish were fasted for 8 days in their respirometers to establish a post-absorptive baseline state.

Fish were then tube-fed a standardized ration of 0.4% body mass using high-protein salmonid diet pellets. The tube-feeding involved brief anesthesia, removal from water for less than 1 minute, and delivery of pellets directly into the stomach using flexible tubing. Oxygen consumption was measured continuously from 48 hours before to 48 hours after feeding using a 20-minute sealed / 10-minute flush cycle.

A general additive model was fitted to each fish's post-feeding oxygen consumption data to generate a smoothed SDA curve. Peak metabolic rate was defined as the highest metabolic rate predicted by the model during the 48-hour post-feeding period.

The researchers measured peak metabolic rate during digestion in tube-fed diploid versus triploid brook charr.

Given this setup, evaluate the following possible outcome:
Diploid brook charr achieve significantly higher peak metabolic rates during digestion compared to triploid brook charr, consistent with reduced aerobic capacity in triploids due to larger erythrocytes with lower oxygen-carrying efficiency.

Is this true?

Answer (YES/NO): NO